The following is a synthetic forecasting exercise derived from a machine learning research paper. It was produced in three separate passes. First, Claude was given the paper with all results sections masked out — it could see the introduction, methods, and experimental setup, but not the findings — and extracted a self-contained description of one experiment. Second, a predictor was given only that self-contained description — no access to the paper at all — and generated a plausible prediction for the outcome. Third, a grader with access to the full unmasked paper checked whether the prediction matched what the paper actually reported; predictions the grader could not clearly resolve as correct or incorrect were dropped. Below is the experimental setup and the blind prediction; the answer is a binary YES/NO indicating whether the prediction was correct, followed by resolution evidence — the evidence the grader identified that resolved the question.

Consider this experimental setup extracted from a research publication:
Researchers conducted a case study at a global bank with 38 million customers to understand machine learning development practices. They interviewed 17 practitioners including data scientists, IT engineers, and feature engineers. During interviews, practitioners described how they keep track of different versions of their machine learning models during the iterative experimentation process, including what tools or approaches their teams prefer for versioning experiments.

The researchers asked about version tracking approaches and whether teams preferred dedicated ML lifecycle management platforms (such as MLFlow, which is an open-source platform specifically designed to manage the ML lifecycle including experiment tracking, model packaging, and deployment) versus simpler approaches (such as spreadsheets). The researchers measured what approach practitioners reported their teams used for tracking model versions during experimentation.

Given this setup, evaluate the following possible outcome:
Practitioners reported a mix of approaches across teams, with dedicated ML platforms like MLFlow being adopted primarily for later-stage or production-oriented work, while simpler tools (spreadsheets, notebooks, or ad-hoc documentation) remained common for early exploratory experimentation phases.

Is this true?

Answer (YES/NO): NO